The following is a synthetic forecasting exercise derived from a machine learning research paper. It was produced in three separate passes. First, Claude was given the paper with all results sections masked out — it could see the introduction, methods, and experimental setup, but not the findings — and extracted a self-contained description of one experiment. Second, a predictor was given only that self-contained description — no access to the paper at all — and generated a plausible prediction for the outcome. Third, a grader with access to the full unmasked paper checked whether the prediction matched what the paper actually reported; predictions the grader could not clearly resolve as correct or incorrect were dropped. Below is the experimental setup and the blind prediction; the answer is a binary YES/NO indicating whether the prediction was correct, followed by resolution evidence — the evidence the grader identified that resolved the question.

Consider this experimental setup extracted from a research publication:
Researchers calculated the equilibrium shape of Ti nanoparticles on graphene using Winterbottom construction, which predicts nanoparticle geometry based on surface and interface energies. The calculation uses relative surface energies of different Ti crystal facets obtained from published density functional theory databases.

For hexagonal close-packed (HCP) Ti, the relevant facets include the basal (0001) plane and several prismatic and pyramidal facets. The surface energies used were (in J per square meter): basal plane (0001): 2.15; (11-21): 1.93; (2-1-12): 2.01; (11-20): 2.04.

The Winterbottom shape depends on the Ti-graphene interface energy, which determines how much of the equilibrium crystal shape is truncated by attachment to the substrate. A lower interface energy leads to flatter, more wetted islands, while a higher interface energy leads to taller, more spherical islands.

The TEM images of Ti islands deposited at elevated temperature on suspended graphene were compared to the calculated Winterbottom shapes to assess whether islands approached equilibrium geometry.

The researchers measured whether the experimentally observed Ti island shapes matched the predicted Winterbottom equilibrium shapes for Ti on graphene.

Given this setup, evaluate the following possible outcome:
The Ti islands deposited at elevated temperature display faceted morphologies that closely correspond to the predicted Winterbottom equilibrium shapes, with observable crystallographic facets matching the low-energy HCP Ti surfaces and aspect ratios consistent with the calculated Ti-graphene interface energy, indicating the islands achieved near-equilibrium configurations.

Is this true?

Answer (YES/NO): NO